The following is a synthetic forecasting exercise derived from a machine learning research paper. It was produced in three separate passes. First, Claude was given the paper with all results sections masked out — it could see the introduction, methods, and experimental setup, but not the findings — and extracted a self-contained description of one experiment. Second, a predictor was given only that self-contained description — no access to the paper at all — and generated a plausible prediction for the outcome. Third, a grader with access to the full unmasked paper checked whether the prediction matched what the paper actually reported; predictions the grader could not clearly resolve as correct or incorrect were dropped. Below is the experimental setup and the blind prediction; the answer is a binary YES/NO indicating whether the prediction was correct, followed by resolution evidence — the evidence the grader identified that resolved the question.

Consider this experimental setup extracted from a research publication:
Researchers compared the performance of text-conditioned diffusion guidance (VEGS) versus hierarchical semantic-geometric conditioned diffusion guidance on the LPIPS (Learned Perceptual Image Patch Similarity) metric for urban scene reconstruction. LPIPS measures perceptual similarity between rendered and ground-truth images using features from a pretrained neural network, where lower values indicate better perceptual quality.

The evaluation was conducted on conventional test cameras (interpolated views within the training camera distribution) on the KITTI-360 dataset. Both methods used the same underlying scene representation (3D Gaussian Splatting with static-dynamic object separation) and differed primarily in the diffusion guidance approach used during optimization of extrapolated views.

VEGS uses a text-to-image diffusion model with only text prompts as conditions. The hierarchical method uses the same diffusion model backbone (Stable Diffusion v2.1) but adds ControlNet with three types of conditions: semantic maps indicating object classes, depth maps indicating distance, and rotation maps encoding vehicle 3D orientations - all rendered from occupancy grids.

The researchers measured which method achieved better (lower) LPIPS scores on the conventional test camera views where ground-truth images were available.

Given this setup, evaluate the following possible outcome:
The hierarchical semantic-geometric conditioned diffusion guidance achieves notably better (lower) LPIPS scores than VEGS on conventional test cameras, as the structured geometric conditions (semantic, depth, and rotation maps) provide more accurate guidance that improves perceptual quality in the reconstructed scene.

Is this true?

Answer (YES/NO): NO